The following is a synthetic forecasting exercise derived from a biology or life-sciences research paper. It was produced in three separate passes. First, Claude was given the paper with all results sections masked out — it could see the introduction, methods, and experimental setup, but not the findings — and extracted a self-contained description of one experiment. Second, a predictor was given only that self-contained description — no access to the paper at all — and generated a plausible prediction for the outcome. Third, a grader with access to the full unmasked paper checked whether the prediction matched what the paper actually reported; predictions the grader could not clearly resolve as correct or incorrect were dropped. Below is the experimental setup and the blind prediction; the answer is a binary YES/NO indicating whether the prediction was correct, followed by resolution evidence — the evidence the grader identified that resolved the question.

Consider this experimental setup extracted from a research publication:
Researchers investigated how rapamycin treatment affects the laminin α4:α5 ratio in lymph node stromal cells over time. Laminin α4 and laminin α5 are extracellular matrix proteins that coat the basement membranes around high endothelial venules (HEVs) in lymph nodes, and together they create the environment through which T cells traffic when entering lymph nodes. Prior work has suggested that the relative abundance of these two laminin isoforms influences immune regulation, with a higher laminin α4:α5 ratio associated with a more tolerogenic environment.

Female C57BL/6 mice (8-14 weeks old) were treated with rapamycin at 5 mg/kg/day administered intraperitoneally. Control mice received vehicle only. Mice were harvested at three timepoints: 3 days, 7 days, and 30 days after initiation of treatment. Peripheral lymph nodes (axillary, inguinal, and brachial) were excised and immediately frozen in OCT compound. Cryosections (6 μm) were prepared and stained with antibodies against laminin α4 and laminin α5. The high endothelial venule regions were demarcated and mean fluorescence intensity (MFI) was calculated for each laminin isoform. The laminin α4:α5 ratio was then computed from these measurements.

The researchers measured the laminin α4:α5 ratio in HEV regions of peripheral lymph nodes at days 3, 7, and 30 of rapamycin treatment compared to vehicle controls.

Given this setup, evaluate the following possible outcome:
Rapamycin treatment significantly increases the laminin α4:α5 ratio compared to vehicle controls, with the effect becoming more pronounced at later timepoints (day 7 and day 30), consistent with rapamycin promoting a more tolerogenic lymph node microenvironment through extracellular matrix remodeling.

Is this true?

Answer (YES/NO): NO